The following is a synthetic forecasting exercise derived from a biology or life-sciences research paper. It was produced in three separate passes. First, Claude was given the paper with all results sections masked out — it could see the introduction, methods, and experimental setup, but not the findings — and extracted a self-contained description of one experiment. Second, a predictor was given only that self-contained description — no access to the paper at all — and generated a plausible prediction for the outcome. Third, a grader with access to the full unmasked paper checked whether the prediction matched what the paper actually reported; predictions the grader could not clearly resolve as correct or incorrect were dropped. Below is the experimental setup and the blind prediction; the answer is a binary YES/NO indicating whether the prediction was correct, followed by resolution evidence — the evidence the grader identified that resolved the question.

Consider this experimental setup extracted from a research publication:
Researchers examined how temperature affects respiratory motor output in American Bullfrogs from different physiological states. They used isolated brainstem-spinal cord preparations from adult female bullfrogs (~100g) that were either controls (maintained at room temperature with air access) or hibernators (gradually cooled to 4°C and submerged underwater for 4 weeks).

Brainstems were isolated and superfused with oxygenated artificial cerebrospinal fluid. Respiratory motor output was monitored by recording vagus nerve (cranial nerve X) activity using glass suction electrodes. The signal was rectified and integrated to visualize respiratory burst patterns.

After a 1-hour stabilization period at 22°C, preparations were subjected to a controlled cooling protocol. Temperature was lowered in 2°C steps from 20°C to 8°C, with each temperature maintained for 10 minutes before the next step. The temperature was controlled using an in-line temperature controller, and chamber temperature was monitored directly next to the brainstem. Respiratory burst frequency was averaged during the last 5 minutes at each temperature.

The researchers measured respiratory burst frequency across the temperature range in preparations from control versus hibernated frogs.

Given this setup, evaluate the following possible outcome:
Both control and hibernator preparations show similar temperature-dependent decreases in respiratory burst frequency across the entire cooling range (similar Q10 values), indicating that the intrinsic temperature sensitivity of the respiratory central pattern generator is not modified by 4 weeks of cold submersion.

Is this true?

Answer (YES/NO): NO